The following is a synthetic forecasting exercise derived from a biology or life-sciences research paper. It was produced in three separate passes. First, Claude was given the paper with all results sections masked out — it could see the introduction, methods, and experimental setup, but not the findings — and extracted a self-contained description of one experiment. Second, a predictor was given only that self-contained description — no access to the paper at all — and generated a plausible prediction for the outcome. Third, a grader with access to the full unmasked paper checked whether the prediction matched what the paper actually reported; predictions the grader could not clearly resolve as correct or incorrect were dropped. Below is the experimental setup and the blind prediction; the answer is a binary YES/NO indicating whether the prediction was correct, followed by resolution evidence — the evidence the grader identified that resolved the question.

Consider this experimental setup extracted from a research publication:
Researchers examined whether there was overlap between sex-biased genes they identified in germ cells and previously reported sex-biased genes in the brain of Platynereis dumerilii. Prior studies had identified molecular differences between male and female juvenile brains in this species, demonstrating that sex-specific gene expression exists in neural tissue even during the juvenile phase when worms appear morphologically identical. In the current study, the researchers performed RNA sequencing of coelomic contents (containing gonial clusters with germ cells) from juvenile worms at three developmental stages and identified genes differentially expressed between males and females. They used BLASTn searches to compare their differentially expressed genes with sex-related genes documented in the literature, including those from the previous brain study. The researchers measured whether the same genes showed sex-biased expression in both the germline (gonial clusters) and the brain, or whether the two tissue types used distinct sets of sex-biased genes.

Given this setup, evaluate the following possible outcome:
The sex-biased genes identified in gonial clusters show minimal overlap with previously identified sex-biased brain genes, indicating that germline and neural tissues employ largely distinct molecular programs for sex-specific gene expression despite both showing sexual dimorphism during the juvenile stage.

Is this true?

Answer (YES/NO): NO